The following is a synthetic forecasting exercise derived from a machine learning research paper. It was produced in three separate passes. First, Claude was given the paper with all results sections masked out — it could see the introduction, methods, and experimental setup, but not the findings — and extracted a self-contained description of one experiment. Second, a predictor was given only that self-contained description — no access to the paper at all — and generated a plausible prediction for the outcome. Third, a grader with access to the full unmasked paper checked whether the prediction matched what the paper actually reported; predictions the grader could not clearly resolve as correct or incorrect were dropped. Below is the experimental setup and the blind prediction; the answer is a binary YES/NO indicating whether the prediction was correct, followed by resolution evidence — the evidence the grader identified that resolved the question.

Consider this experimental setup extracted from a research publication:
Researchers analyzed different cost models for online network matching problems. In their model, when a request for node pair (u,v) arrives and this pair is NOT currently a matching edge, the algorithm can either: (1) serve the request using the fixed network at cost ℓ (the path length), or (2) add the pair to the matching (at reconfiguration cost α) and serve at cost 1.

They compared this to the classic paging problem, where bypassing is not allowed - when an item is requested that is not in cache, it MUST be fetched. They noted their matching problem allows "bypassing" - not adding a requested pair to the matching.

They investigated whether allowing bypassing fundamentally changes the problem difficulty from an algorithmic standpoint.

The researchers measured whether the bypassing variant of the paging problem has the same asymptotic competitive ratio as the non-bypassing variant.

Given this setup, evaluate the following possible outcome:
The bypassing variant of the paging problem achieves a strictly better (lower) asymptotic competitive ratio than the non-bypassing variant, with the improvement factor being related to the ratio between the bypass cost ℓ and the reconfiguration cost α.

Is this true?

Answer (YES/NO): NO